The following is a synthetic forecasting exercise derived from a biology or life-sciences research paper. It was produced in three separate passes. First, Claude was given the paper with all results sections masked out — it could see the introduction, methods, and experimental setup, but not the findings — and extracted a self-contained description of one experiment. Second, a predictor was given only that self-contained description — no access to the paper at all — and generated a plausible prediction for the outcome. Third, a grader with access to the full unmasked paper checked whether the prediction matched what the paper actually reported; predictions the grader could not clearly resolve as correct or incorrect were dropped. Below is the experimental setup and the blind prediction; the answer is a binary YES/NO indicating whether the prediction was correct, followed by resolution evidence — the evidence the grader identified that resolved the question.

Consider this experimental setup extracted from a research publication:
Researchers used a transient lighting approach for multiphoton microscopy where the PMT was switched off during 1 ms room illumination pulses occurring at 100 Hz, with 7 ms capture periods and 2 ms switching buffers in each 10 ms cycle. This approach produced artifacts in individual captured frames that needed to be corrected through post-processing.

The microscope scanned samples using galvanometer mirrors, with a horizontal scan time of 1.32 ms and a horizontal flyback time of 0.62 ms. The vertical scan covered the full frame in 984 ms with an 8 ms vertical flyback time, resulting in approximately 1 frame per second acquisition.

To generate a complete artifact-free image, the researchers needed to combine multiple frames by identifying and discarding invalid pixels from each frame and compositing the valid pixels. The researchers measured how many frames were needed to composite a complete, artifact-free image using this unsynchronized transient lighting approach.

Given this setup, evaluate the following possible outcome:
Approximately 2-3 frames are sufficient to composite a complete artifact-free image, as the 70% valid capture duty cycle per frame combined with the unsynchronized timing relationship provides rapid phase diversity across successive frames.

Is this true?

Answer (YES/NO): NO